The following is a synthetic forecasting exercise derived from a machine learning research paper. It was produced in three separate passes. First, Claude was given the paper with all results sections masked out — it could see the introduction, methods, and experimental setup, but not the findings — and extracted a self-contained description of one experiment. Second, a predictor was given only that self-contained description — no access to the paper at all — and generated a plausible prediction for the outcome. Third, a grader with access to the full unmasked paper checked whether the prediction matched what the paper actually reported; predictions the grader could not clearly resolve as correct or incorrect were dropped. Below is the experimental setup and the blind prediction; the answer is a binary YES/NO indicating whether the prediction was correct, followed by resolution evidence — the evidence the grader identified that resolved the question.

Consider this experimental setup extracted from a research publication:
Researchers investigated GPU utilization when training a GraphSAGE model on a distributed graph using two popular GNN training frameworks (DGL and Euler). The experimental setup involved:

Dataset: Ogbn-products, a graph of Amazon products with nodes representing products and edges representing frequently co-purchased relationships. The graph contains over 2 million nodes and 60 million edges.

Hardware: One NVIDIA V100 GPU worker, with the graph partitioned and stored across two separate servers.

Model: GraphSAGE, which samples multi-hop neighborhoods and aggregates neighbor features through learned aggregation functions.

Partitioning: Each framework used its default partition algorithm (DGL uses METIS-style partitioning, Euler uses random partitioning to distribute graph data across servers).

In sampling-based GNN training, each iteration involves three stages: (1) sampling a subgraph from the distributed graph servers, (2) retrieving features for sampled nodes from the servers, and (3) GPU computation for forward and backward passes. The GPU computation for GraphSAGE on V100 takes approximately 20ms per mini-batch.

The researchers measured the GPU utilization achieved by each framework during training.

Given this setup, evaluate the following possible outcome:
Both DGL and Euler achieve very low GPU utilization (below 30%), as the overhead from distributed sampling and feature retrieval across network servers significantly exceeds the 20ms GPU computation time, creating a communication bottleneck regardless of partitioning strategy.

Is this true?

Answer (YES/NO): YES